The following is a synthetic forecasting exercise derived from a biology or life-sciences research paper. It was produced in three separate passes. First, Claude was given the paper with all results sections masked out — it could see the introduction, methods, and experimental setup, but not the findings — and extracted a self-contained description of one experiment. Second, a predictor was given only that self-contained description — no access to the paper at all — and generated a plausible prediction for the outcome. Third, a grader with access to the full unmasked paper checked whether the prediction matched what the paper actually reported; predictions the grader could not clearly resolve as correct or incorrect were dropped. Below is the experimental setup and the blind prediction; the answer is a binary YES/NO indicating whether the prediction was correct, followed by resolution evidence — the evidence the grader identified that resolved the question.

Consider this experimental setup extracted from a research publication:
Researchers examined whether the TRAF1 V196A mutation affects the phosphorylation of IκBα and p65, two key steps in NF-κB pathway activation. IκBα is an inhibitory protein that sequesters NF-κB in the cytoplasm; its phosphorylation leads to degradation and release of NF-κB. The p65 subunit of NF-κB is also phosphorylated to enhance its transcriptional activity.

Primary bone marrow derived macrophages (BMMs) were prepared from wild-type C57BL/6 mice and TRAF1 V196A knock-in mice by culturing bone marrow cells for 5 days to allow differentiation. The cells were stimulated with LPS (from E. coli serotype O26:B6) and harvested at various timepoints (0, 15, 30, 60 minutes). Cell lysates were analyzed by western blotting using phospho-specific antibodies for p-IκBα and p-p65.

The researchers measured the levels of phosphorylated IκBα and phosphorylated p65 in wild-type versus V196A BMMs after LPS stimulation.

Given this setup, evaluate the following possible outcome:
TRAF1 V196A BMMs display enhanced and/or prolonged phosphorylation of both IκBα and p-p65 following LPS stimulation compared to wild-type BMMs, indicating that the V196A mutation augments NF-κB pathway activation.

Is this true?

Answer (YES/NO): NO